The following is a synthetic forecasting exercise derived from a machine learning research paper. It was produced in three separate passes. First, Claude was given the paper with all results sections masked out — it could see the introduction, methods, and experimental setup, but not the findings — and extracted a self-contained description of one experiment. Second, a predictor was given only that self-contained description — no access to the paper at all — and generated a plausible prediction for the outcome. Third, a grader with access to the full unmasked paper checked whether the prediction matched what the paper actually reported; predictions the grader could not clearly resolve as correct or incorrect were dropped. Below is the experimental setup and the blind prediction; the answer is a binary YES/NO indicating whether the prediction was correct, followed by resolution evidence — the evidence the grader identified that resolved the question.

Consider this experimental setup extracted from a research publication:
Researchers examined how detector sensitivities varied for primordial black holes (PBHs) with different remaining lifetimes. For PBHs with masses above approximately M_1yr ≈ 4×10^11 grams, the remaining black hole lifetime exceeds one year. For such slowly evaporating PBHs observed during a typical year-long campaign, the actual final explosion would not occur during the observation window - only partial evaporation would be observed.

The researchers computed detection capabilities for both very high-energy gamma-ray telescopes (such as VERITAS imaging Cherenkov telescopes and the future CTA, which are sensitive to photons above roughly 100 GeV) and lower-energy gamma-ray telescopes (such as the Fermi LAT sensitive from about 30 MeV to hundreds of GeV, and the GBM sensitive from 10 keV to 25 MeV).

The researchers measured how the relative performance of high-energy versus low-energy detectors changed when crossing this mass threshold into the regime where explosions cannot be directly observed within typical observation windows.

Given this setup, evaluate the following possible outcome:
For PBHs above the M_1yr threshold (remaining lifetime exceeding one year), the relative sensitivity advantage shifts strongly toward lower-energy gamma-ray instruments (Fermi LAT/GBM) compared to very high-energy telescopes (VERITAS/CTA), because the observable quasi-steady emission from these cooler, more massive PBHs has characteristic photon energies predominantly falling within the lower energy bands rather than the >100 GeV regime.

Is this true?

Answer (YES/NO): YES